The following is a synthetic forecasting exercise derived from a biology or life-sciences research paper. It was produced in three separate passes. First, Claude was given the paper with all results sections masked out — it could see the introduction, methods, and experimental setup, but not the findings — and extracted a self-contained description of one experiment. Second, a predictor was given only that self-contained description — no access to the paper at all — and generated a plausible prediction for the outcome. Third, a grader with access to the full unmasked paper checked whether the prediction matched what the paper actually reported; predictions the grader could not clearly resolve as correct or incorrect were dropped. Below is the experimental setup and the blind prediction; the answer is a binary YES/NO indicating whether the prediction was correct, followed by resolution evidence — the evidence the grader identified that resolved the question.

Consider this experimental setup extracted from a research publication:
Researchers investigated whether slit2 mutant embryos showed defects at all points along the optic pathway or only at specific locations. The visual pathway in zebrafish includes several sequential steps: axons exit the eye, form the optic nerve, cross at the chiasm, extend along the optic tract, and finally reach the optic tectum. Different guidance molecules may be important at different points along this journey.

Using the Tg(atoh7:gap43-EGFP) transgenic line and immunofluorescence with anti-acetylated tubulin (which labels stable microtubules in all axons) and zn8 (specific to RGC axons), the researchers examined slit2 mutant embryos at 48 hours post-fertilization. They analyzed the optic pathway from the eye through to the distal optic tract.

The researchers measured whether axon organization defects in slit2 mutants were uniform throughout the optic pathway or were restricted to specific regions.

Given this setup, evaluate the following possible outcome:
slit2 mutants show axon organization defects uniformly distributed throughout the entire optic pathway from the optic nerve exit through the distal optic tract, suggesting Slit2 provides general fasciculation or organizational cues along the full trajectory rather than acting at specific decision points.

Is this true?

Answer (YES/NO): NO